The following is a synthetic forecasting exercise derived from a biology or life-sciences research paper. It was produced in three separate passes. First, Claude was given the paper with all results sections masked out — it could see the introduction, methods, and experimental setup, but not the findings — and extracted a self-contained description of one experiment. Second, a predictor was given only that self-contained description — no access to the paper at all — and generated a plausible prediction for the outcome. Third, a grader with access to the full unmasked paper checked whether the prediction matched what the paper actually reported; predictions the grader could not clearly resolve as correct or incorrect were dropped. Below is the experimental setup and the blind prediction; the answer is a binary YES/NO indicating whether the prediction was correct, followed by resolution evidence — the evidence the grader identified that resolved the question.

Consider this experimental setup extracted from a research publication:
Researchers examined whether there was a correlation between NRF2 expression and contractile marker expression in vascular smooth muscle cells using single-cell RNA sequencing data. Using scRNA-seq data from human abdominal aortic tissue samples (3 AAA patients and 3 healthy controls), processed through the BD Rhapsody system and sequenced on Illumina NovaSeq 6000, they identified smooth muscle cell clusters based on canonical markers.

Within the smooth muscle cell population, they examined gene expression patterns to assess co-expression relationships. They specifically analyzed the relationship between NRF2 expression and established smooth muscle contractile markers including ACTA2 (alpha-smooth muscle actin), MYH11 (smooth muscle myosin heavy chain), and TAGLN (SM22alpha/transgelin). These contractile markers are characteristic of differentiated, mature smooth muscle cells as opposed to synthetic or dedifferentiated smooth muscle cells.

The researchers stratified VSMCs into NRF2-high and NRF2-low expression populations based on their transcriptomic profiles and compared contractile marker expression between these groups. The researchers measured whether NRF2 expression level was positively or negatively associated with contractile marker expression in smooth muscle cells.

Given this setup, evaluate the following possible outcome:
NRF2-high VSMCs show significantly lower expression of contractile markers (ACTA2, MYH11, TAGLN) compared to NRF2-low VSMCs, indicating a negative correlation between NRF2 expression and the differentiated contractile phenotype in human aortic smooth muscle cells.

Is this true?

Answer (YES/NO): NO